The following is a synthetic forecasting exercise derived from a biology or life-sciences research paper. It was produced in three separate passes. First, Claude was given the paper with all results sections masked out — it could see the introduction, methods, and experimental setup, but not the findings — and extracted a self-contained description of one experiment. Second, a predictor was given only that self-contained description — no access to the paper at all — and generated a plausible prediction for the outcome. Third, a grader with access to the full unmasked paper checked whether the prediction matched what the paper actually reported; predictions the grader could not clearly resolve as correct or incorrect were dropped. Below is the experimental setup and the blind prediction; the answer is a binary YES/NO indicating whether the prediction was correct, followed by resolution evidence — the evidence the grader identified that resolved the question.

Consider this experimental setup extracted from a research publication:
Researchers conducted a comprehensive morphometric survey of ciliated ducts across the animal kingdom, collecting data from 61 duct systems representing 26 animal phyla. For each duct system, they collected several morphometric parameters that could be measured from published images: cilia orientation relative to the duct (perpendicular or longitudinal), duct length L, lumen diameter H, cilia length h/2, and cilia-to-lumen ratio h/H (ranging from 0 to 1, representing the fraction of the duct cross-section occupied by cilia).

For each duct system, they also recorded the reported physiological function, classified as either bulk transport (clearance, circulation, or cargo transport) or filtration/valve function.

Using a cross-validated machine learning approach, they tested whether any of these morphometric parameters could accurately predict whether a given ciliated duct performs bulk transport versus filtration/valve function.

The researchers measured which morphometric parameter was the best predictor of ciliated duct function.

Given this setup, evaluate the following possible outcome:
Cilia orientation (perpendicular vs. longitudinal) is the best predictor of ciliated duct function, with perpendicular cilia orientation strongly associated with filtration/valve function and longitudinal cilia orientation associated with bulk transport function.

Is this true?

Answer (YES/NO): NO